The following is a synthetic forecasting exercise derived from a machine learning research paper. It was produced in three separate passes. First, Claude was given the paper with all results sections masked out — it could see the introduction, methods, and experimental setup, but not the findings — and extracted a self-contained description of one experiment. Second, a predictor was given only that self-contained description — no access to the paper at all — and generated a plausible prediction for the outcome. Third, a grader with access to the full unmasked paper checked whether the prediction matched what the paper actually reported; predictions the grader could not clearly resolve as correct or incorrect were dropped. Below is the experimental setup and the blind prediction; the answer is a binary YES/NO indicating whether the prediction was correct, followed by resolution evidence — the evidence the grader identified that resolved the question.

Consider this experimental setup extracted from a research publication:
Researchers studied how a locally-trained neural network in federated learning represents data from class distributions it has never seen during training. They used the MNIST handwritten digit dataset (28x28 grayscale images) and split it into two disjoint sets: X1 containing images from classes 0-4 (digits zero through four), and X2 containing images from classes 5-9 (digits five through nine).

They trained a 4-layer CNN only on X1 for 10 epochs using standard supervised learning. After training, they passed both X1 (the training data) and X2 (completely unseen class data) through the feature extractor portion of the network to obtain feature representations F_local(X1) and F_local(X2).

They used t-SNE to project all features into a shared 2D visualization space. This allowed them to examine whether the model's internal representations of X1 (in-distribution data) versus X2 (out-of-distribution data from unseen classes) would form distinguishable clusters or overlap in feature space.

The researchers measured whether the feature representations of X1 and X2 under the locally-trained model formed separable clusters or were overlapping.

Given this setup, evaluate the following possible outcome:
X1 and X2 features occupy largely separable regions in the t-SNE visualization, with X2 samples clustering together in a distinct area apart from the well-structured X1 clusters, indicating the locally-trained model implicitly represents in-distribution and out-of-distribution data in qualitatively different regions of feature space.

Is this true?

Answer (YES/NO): NO